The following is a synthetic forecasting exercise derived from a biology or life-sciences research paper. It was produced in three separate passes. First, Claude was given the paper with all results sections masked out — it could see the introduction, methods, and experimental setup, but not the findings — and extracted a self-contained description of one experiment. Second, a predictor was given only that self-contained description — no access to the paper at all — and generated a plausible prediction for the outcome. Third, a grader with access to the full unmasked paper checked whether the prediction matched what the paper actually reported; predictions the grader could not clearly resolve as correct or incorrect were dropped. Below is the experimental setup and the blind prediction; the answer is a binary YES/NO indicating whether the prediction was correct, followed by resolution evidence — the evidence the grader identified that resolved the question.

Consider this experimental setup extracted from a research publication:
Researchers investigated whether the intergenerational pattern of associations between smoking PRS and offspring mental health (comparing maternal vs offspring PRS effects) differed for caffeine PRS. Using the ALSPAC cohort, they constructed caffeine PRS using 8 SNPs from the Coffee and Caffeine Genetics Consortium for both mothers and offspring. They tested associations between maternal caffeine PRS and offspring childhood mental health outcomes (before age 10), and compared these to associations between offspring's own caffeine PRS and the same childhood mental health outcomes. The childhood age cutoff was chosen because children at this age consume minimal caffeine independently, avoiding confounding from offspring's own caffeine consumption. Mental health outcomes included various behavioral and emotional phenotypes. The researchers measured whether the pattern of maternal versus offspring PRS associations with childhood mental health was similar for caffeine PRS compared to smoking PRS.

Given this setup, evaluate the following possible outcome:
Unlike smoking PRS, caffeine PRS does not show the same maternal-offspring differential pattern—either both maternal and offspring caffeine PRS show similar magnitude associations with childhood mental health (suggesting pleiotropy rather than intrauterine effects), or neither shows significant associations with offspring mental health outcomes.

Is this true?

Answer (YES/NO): YES